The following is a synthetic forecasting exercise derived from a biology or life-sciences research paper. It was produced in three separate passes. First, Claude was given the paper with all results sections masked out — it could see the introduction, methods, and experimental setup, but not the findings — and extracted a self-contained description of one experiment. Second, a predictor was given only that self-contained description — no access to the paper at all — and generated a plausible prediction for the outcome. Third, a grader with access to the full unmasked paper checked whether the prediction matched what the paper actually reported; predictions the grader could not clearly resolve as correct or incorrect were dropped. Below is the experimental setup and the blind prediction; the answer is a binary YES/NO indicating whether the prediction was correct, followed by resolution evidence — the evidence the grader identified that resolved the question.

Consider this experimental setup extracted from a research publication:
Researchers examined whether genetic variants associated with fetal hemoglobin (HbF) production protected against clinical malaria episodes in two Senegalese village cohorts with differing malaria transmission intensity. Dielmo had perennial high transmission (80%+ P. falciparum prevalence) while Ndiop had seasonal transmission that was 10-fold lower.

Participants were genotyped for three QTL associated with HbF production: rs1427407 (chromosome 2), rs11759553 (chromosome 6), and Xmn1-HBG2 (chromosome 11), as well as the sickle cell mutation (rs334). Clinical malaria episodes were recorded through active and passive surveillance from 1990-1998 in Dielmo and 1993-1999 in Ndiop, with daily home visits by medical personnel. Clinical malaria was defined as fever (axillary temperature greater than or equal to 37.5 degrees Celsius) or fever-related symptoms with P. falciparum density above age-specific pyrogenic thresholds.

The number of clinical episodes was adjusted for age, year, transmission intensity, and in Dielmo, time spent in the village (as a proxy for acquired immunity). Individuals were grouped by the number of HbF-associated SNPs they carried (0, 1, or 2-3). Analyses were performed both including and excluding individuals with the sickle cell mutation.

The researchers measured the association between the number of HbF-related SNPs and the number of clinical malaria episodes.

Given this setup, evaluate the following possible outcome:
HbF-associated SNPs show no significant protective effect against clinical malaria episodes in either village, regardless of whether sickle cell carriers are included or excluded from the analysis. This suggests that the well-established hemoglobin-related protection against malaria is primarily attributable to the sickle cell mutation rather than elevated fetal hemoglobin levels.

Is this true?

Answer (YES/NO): NO